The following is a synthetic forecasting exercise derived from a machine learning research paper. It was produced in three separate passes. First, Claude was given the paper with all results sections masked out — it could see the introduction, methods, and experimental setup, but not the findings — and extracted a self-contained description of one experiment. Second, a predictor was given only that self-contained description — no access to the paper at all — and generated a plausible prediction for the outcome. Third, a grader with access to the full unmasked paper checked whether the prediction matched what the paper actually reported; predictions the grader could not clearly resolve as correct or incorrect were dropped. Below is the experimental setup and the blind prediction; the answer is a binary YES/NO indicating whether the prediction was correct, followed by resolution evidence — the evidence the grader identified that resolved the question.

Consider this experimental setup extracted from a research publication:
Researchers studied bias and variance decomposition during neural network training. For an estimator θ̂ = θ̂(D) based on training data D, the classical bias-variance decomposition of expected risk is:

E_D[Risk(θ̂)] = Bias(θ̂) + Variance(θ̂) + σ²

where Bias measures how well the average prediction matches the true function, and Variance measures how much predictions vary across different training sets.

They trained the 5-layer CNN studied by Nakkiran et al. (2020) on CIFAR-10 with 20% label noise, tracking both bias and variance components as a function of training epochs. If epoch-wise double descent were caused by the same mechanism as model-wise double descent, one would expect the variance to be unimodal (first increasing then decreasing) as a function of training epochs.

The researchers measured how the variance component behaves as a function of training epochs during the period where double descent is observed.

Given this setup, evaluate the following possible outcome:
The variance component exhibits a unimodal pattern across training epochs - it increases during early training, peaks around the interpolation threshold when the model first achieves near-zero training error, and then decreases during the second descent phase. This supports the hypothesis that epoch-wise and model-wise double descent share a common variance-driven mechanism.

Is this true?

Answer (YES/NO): NO